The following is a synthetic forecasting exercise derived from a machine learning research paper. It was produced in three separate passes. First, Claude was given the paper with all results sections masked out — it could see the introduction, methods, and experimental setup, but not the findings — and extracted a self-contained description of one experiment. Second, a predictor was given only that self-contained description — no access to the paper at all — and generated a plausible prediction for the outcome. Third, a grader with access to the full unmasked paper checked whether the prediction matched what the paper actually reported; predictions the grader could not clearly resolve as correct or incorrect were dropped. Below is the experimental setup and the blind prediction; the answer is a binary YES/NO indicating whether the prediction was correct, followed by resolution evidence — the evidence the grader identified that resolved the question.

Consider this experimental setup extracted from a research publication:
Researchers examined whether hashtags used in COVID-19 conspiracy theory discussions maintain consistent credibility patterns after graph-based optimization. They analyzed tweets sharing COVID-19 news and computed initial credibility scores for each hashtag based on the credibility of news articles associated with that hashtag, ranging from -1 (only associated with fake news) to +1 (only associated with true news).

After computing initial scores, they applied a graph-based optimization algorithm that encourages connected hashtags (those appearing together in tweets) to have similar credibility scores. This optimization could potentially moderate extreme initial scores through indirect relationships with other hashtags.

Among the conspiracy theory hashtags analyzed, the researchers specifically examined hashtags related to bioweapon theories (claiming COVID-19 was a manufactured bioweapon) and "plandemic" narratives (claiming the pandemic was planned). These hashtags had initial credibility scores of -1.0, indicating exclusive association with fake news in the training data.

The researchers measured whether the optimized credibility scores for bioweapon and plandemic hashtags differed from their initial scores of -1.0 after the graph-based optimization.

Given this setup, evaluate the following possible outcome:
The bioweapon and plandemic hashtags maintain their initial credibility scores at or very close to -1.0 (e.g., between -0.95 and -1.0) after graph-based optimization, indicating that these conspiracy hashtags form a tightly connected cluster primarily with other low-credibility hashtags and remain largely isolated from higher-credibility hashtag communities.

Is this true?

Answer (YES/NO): YES